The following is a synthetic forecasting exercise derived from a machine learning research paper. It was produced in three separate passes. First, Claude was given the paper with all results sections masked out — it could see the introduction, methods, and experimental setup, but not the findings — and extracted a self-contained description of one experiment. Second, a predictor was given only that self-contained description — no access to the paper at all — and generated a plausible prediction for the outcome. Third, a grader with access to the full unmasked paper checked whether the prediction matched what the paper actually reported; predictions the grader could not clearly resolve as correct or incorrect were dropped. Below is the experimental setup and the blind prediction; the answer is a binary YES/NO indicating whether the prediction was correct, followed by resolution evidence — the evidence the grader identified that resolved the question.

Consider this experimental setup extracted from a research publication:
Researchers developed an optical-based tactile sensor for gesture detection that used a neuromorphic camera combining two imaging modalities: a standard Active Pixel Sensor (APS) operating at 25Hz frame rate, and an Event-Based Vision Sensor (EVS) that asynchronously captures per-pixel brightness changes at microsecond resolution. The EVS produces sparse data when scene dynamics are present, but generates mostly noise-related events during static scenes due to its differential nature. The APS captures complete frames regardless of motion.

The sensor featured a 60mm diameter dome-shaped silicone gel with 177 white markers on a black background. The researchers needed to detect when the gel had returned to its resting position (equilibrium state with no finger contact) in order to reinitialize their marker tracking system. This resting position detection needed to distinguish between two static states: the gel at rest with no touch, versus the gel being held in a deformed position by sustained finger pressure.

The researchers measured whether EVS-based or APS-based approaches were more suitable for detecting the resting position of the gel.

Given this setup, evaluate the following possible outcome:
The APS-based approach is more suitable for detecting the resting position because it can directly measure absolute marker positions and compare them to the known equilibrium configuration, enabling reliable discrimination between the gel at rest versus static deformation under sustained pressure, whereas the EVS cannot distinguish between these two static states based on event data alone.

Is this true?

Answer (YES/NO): YES